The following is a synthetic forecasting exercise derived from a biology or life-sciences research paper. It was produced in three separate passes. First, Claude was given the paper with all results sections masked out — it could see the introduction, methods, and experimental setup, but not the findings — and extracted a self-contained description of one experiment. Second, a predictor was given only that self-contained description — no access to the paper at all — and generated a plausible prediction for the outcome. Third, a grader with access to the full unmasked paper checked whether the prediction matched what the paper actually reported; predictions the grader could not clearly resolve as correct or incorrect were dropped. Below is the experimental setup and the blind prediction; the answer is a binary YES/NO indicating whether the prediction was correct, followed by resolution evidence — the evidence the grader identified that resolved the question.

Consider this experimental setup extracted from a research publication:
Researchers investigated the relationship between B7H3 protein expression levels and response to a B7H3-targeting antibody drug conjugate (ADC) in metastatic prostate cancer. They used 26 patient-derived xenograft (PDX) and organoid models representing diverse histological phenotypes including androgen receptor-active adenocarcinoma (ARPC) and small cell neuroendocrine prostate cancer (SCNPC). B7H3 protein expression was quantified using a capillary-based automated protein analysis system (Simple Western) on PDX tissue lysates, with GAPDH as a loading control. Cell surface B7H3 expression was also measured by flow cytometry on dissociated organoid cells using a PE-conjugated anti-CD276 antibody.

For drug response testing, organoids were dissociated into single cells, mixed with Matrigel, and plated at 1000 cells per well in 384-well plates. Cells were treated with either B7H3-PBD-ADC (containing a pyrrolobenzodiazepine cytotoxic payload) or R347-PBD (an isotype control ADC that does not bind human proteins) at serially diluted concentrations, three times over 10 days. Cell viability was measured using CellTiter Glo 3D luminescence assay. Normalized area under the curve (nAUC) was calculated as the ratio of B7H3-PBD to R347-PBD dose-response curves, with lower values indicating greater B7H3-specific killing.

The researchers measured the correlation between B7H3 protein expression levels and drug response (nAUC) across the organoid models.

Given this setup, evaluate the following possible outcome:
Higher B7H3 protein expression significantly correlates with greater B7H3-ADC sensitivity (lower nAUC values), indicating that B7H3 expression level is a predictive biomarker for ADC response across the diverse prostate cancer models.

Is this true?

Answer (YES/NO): NO